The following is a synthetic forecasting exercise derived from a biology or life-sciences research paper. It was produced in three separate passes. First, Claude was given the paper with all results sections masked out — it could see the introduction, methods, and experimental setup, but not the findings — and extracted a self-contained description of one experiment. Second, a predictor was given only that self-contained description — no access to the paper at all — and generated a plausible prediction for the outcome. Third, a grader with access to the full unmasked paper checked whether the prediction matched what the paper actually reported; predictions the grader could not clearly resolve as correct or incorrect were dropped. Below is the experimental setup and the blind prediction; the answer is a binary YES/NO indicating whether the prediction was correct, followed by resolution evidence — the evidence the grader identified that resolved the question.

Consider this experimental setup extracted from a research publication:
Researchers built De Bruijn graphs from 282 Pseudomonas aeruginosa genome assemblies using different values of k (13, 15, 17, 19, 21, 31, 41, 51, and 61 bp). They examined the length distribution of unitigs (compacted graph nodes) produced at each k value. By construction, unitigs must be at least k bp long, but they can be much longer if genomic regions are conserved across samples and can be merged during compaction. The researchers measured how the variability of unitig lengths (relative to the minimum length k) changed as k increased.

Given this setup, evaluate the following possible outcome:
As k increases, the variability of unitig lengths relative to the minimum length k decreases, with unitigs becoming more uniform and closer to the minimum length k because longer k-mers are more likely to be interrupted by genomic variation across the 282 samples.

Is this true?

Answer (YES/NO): NO